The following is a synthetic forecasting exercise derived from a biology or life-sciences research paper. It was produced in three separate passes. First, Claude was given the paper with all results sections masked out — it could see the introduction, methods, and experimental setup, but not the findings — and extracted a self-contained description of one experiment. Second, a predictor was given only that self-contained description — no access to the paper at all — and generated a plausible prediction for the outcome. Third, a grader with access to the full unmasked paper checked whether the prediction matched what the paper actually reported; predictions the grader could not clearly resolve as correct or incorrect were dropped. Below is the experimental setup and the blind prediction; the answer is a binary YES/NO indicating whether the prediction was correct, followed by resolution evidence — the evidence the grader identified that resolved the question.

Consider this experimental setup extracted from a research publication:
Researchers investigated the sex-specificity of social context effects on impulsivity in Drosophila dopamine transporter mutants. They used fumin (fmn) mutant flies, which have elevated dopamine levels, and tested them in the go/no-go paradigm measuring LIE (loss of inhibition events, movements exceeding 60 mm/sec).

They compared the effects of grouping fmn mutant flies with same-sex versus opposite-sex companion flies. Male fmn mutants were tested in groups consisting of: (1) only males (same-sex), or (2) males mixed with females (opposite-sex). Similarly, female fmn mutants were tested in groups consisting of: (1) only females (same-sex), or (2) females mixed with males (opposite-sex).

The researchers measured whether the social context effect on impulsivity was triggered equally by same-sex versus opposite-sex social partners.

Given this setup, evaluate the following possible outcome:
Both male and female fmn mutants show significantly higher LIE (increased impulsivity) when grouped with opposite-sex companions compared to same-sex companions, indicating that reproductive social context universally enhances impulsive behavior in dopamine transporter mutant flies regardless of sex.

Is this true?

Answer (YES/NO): NO